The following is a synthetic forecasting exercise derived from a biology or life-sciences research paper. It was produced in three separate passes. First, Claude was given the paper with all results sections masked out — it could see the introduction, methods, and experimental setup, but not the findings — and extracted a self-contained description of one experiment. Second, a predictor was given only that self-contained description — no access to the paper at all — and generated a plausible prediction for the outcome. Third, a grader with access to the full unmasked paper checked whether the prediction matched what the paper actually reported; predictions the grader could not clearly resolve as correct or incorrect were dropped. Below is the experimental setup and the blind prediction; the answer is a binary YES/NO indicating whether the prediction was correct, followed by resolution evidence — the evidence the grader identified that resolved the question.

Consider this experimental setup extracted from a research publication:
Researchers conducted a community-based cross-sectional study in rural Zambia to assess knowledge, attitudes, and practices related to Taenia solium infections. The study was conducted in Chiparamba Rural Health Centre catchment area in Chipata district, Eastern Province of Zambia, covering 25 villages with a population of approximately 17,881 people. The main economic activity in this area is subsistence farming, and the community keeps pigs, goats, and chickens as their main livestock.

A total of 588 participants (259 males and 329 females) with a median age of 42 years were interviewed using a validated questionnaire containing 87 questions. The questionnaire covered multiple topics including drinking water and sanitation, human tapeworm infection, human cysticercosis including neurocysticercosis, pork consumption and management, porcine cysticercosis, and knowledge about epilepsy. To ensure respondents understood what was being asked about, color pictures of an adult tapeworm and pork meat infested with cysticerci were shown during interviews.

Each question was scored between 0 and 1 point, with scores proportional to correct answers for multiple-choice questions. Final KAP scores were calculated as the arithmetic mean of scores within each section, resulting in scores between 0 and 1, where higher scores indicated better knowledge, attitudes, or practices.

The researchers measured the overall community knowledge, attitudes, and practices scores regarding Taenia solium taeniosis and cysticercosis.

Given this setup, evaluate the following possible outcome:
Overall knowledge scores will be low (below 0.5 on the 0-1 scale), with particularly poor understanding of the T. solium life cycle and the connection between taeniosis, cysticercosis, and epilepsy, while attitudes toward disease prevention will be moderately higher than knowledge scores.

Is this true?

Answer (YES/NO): NO